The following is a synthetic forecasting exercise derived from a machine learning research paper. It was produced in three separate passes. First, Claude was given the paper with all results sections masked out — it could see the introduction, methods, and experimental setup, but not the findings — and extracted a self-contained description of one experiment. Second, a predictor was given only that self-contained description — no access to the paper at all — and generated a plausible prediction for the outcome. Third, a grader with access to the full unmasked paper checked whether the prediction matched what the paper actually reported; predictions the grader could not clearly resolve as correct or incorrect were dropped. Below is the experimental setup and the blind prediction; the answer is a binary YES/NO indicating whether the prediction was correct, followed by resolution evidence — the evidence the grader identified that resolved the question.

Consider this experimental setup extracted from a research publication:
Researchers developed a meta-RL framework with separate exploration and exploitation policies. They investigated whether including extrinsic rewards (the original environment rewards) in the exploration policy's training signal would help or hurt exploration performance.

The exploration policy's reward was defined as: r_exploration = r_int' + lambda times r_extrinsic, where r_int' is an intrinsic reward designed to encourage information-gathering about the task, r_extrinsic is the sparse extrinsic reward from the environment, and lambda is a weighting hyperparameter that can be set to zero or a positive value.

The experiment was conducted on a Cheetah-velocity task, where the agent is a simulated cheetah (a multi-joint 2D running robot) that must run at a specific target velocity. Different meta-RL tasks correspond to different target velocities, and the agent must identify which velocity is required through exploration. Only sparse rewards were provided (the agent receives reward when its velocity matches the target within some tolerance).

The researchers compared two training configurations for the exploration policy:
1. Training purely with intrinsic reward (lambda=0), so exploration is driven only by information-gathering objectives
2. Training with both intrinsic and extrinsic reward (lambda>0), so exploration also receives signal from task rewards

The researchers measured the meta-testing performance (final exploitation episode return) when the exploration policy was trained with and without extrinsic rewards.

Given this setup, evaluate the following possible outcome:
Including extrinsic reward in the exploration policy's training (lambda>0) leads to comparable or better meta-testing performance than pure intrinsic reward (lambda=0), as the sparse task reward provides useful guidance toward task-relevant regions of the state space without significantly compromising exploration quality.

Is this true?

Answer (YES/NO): YES